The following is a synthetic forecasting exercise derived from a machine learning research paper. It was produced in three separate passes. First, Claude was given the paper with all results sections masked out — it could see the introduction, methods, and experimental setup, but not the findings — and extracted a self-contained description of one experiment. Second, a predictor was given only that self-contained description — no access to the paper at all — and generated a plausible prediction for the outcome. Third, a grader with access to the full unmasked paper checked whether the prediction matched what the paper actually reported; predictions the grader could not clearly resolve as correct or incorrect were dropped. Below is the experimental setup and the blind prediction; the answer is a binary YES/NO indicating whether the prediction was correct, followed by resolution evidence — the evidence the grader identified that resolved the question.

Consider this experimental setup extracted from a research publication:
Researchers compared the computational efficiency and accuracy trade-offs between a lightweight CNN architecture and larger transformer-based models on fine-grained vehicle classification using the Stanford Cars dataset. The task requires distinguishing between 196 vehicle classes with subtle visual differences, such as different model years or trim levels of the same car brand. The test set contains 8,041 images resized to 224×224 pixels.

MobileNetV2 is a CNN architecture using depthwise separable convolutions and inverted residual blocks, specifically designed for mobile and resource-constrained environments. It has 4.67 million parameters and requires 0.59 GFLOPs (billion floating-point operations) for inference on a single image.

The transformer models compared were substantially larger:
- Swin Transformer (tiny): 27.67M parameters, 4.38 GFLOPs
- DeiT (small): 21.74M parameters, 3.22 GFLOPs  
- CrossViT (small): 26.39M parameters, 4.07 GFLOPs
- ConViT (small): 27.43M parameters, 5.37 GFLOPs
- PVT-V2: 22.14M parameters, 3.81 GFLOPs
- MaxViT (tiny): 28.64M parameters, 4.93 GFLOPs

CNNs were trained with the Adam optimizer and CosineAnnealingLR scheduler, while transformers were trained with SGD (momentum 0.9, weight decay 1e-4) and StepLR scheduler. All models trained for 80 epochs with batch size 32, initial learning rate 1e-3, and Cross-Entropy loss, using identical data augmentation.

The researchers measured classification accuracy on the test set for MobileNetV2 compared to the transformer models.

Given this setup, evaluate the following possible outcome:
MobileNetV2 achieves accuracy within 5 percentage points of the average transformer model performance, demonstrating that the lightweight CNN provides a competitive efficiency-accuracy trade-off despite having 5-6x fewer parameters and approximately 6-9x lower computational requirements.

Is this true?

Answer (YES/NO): NO